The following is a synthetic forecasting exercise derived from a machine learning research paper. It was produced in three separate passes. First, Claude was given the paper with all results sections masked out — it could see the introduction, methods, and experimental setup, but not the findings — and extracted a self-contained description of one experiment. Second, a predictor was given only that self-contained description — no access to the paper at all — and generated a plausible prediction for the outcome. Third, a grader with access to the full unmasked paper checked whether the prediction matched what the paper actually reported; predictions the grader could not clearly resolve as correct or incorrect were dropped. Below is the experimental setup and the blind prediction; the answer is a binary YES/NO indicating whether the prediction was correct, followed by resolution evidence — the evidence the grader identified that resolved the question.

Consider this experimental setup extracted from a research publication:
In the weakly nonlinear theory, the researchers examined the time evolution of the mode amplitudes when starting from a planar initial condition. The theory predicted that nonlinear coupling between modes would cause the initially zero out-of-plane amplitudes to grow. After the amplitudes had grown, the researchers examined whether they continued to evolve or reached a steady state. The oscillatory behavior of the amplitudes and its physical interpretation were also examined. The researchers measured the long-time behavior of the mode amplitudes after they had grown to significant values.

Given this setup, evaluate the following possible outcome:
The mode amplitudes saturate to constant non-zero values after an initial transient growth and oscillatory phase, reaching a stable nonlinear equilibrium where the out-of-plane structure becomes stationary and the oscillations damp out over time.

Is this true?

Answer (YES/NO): NO